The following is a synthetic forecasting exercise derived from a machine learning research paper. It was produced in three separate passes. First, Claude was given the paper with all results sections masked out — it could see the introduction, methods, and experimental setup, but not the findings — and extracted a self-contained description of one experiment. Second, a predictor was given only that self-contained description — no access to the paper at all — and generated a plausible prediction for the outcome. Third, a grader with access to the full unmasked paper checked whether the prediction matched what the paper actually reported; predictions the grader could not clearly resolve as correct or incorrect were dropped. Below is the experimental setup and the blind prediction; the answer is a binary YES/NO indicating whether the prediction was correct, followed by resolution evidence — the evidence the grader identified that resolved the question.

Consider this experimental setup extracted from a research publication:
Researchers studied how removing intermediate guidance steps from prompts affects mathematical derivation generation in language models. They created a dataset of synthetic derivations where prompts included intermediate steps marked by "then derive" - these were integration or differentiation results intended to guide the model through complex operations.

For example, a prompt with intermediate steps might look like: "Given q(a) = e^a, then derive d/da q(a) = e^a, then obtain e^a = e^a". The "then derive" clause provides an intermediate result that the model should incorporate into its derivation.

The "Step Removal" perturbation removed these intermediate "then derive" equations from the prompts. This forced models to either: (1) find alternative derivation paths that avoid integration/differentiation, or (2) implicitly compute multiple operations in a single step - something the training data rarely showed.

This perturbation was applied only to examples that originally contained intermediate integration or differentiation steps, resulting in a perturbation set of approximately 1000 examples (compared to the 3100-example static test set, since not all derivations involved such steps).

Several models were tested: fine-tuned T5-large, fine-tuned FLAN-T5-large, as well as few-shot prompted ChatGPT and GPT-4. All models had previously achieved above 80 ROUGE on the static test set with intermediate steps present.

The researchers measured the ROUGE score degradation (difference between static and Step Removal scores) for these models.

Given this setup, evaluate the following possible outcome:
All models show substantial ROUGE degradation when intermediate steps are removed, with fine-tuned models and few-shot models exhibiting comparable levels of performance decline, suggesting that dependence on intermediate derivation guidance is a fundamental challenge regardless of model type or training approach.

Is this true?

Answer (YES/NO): NO